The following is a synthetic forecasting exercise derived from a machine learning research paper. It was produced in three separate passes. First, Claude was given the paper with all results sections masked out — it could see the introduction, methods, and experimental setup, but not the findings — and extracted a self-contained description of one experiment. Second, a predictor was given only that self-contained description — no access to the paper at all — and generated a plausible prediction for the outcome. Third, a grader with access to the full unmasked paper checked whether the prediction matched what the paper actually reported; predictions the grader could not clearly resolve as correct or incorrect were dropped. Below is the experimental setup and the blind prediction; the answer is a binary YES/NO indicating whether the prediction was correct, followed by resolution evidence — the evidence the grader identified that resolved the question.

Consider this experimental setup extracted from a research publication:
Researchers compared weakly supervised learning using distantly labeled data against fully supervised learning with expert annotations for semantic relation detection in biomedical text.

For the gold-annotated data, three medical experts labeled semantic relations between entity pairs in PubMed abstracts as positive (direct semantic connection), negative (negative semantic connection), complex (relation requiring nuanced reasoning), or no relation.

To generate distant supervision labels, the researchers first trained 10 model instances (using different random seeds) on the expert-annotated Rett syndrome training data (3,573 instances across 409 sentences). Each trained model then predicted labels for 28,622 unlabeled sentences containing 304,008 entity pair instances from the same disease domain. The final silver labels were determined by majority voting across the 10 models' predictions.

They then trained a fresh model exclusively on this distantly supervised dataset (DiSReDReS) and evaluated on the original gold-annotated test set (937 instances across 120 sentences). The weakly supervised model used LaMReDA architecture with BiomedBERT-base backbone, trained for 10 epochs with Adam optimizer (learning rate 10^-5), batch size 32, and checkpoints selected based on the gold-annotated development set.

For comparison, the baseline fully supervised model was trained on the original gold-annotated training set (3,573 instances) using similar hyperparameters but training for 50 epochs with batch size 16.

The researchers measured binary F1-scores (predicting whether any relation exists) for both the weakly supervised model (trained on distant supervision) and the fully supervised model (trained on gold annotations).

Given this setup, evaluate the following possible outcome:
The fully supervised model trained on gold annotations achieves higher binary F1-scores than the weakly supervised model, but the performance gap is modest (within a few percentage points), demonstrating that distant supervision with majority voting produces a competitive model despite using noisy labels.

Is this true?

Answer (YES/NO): NO